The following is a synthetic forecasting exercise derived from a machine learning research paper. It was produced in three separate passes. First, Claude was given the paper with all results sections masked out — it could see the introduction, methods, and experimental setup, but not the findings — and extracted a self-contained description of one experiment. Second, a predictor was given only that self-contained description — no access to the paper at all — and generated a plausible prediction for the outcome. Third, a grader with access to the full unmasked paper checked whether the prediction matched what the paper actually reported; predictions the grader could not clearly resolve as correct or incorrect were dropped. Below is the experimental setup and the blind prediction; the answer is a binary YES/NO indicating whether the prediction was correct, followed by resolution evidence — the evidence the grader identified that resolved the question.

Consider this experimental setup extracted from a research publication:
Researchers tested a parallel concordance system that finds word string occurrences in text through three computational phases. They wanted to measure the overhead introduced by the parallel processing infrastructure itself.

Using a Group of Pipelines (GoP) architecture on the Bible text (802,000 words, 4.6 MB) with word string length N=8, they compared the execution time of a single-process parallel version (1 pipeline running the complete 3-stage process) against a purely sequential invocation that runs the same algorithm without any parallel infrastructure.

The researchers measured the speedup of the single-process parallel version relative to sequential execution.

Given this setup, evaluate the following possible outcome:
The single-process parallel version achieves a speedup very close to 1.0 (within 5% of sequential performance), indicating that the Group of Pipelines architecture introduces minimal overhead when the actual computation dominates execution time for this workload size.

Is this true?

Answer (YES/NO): NO